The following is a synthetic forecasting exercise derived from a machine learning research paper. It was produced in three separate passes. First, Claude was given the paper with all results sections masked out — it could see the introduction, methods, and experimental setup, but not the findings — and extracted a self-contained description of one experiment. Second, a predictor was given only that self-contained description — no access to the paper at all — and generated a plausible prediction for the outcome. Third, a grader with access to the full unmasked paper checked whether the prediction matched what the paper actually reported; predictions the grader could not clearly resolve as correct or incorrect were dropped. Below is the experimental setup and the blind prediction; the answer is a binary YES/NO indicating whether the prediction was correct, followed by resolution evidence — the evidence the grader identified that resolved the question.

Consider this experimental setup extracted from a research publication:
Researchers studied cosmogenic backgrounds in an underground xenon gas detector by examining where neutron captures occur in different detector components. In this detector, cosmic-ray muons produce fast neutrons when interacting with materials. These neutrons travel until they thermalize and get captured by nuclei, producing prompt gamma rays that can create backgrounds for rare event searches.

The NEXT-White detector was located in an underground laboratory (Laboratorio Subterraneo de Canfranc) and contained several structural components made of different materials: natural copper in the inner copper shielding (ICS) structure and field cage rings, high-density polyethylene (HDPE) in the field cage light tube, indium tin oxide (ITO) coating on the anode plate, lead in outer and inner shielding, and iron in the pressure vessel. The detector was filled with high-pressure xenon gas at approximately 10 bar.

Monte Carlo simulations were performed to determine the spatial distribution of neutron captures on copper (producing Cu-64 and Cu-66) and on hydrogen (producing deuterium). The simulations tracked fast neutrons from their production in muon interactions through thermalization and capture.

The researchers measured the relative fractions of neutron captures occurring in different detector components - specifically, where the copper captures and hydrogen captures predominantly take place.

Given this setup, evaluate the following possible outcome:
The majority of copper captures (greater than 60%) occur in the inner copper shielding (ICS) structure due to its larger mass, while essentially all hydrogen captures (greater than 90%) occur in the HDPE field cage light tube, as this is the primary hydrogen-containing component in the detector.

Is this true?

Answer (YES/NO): NO